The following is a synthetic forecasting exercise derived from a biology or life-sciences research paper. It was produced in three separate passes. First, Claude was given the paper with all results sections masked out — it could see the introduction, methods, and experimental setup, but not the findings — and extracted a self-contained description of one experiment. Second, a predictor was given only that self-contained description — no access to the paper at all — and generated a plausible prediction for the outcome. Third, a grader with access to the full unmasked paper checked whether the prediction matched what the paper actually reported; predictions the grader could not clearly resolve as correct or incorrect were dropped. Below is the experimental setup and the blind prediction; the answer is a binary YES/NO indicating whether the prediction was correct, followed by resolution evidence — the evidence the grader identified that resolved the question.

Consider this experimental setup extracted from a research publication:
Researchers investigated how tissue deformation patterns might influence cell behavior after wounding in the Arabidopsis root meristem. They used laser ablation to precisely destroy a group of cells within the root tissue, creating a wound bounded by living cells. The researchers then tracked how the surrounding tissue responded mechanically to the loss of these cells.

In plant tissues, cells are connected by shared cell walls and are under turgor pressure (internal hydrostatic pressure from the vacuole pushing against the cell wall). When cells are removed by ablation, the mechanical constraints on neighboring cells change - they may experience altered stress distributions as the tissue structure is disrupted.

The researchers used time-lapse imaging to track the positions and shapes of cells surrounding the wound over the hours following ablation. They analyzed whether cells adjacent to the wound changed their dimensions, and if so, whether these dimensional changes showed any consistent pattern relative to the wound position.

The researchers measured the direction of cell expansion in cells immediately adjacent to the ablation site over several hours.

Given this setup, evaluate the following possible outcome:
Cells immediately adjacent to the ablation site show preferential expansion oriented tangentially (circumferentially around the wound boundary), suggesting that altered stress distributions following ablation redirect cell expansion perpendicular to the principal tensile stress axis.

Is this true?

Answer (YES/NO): NO